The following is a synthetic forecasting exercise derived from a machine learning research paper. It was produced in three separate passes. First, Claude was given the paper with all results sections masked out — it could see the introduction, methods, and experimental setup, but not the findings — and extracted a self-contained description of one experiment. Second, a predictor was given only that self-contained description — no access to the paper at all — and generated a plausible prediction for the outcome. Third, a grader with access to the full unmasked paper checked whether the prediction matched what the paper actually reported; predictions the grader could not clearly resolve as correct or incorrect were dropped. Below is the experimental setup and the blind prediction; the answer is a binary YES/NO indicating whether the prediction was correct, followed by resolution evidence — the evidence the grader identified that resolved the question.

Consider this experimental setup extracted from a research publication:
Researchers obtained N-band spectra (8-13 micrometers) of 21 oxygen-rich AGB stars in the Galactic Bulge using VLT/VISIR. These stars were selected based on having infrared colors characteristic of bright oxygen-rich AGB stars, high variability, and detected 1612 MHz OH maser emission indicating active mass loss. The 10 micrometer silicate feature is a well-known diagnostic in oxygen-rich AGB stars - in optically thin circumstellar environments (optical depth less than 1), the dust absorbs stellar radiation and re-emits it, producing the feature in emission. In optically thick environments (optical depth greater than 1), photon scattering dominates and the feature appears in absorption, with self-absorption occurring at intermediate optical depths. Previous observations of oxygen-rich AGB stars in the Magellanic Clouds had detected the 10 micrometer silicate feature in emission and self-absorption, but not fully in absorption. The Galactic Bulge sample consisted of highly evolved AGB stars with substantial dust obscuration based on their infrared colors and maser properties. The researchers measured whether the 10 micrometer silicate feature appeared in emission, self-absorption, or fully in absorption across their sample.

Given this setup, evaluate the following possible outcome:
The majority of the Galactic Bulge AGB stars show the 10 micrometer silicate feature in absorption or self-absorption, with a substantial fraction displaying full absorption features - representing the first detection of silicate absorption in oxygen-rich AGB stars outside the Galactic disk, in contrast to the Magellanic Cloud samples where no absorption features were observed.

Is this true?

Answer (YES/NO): NO